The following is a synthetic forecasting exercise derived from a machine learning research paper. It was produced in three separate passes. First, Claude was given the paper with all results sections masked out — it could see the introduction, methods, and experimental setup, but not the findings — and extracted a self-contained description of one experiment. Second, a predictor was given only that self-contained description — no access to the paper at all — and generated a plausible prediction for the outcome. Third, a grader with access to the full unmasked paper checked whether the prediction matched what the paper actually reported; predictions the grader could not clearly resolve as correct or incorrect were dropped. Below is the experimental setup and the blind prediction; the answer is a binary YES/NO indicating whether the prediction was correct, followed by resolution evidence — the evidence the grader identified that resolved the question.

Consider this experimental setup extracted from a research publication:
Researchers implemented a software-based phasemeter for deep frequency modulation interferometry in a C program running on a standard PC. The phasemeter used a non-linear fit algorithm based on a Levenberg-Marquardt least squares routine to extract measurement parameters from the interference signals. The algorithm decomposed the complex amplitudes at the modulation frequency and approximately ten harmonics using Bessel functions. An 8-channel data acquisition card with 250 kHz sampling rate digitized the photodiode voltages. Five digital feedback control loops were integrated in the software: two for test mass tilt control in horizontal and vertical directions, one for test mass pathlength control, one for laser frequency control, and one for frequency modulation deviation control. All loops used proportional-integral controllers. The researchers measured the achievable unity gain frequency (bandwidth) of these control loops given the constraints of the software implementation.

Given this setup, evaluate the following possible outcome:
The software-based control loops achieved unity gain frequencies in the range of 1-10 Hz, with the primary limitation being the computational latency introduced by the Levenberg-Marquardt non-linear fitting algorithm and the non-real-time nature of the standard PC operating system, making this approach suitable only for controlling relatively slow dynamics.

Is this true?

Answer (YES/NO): YES